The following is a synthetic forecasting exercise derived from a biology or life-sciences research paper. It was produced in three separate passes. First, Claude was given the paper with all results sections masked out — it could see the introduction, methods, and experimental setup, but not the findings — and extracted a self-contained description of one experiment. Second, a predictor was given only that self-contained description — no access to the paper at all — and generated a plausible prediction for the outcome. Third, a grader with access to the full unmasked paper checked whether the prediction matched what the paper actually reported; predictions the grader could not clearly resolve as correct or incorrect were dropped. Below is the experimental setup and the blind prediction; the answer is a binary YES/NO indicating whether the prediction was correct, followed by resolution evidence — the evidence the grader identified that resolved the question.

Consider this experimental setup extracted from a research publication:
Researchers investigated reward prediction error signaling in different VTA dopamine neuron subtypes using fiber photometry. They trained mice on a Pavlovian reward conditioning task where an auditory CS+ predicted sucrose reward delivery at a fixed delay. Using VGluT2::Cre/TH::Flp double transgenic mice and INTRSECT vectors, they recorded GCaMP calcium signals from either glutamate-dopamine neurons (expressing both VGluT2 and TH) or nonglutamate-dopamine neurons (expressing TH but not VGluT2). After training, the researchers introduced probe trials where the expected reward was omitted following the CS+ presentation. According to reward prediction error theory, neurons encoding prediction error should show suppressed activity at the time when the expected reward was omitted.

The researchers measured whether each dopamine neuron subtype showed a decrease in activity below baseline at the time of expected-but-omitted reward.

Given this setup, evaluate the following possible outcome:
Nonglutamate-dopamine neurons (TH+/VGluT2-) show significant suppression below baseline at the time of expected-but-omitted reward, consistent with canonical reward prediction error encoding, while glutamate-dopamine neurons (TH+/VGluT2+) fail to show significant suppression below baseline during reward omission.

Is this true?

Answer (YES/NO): YES